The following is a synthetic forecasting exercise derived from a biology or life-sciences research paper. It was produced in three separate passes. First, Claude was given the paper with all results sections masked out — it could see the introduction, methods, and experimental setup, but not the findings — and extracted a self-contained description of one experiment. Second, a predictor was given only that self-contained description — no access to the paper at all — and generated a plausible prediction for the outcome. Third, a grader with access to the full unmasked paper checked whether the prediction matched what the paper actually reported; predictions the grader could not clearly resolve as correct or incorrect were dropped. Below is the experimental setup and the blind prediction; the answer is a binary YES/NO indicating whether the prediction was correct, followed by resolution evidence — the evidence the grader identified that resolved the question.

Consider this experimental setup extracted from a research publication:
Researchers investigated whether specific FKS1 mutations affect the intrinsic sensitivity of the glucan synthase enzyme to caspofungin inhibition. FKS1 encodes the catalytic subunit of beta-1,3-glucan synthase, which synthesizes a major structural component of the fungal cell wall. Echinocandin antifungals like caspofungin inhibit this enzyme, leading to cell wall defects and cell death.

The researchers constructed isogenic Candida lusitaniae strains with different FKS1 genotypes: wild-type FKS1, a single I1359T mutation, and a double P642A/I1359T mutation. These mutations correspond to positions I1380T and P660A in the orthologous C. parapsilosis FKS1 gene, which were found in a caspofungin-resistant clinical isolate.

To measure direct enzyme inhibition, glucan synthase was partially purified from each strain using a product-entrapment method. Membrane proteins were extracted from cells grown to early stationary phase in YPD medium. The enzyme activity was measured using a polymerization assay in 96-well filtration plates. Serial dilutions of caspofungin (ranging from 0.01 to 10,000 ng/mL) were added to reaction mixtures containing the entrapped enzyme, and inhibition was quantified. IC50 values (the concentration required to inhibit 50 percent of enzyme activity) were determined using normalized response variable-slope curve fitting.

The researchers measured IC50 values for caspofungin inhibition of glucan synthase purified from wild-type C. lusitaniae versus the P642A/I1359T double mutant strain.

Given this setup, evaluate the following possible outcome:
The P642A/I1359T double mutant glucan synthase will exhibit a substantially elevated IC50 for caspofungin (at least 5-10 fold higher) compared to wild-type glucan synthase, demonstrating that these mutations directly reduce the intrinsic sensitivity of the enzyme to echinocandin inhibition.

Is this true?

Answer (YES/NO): YES